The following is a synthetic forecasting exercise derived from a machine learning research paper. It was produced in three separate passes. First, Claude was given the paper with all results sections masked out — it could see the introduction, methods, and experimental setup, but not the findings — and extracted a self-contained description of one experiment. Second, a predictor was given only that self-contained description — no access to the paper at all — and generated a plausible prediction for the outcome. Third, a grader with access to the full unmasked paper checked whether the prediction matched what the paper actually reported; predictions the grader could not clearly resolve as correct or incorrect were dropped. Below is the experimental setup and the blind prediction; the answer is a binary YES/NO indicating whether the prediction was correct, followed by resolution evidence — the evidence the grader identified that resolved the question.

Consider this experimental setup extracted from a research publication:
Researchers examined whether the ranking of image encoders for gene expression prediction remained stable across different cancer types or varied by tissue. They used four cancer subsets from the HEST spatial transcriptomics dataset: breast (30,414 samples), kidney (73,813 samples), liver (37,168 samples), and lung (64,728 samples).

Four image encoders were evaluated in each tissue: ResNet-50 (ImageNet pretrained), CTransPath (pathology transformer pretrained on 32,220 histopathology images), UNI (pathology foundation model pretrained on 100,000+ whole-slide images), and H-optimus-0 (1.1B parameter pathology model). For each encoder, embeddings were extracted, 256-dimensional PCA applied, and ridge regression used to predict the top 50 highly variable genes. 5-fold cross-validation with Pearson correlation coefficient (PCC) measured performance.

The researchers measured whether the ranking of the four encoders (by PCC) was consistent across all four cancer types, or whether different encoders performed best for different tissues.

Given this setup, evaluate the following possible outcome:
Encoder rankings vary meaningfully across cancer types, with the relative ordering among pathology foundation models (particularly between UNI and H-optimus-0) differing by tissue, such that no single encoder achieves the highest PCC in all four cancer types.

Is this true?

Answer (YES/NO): NO